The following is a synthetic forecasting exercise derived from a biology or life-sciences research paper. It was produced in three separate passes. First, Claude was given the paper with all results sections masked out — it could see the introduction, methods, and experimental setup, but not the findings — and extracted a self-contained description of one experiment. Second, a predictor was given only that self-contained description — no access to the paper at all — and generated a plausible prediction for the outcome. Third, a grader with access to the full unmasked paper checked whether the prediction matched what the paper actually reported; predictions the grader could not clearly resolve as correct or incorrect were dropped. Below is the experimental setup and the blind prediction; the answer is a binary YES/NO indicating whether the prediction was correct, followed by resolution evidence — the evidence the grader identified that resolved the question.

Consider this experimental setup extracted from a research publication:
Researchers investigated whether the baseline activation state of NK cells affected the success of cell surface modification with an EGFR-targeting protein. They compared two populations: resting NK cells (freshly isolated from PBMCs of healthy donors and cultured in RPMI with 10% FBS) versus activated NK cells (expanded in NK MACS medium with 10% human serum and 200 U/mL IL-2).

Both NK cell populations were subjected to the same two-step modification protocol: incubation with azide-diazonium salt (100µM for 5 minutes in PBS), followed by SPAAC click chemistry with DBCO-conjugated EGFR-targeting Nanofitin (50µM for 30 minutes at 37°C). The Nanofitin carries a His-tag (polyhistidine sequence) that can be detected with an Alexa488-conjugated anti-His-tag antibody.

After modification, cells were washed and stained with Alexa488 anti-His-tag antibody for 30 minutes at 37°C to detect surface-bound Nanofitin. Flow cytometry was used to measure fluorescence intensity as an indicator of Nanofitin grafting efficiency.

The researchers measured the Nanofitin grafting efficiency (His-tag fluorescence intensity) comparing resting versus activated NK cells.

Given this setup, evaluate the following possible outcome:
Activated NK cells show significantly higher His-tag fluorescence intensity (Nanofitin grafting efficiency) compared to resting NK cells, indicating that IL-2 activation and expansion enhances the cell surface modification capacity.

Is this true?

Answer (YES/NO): YES